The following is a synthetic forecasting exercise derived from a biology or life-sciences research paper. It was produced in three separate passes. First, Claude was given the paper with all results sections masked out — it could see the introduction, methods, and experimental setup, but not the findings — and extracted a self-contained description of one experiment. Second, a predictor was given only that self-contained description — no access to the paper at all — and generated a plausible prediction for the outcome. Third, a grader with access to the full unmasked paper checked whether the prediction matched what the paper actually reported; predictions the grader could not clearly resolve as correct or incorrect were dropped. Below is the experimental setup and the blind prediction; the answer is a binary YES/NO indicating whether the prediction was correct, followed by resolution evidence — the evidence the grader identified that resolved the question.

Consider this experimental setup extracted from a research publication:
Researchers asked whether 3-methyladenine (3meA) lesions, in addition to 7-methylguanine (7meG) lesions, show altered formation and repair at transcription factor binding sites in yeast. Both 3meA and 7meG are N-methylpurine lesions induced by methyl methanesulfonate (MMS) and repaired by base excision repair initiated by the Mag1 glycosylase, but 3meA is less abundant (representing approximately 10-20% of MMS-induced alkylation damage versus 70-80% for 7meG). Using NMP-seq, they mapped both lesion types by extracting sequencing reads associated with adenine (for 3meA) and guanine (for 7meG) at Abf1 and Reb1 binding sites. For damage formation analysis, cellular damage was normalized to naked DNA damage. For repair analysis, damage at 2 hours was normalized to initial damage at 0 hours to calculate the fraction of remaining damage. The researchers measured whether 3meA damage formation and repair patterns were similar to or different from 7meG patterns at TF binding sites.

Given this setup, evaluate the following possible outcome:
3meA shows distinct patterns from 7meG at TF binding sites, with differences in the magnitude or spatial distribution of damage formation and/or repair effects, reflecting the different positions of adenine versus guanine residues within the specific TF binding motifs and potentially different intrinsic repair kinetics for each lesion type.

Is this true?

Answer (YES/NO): YES